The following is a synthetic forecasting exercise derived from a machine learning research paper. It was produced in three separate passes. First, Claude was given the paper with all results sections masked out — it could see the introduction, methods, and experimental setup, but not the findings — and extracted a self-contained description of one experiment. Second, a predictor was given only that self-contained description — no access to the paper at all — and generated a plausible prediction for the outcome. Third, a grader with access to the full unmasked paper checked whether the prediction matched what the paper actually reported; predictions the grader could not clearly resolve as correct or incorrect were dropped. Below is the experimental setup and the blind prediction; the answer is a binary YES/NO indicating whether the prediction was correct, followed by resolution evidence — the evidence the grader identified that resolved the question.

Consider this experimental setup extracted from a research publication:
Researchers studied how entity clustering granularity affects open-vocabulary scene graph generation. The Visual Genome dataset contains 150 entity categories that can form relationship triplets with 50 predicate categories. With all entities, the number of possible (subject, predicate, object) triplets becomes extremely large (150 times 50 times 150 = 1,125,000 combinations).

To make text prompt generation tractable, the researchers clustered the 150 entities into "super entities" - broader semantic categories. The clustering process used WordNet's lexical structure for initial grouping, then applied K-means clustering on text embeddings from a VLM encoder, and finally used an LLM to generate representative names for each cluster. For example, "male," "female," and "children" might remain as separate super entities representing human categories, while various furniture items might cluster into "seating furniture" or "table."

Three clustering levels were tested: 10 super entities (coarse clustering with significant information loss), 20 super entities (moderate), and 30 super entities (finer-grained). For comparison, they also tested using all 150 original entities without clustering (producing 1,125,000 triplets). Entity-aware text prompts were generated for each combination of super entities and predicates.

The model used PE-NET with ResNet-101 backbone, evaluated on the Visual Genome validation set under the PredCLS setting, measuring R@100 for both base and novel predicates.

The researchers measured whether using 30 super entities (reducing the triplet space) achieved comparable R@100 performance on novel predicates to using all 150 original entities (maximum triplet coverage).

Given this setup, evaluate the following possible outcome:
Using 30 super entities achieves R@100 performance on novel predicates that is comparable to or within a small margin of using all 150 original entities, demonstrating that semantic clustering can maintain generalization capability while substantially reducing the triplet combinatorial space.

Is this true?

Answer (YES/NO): YES